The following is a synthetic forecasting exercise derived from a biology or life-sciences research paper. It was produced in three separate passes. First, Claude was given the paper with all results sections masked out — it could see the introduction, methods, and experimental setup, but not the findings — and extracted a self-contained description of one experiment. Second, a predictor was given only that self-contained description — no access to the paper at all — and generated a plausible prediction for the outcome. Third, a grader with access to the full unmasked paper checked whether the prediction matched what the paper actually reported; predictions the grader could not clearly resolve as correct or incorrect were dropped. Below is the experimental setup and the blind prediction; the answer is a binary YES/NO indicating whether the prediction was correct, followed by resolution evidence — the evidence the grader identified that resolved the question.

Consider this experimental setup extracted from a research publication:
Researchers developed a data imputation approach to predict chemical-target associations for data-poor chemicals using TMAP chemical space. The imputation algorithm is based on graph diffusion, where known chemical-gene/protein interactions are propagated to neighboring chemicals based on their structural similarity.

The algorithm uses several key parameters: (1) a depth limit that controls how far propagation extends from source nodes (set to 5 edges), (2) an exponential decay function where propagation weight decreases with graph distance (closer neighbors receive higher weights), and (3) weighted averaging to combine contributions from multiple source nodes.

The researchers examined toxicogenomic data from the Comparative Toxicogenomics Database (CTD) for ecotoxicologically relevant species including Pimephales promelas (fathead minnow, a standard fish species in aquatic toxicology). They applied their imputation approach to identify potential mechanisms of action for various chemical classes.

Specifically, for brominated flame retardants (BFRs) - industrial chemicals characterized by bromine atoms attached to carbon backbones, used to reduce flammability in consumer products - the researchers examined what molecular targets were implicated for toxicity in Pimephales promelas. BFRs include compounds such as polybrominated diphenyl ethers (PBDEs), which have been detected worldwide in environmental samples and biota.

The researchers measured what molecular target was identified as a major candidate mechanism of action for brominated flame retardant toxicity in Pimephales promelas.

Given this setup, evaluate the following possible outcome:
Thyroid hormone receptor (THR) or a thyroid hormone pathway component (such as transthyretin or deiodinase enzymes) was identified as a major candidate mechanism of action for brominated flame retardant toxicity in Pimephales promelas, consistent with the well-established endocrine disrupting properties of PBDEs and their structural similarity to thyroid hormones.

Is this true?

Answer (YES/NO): YES